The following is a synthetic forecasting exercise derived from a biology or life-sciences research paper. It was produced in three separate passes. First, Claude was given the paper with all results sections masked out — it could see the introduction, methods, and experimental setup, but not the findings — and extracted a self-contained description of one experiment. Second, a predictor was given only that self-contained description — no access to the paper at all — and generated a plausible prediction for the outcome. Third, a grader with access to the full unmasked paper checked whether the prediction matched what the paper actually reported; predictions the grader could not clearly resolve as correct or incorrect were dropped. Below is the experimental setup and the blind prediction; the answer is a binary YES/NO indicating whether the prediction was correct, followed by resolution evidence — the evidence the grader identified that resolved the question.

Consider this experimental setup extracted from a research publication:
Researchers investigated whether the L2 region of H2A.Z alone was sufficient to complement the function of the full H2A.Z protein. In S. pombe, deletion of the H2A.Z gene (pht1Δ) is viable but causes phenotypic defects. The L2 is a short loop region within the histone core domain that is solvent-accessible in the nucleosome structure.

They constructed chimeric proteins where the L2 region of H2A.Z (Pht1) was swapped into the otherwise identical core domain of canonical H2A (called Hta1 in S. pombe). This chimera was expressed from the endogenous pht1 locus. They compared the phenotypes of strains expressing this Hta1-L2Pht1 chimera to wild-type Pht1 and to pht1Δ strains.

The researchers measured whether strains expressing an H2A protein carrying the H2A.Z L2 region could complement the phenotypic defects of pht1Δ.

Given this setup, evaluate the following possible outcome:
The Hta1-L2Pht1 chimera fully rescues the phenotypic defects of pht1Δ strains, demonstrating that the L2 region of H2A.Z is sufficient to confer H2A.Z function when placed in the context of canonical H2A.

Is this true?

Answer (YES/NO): YES